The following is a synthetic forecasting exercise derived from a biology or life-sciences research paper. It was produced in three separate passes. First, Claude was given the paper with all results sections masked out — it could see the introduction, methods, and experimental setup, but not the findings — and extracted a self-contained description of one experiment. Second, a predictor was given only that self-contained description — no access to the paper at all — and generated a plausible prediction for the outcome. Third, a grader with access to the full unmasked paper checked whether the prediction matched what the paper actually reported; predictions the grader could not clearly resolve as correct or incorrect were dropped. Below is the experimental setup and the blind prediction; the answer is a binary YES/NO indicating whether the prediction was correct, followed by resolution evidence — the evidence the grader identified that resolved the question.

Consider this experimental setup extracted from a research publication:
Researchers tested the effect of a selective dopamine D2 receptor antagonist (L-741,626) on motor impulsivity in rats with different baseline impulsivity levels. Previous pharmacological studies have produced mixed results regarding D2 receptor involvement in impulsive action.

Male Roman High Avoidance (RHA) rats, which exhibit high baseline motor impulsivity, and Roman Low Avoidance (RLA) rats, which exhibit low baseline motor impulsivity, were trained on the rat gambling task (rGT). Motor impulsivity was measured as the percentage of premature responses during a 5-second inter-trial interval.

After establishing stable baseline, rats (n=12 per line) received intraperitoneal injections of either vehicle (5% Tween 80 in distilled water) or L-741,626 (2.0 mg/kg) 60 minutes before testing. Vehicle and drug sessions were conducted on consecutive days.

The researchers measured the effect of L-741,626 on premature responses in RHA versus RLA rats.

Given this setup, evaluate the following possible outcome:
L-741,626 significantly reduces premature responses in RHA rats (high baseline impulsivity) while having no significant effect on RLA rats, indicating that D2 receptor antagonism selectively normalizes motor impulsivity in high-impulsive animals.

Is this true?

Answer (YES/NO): NO